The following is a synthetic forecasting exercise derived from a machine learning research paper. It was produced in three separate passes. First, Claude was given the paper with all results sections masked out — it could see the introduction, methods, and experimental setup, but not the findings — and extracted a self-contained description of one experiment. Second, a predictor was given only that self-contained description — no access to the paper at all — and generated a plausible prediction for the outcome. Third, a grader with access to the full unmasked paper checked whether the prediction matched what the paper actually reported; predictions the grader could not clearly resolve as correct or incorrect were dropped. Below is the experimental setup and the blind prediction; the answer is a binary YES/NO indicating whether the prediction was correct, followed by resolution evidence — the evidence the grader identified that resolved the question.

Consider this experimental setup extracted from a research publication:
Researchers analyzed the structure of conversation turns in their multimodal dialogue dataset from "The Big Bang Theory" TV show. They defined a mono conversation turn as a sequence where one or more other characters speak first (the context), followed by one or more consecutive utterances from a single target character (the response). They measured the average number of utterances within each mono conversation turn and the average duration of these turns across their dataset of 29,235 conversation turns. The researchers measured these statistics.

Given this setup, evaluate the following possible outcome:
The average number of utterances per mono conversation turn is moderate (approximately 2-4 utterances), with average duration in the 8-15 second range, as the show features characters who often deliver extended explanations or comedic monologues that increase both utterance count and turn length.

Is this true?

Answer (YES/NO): YES